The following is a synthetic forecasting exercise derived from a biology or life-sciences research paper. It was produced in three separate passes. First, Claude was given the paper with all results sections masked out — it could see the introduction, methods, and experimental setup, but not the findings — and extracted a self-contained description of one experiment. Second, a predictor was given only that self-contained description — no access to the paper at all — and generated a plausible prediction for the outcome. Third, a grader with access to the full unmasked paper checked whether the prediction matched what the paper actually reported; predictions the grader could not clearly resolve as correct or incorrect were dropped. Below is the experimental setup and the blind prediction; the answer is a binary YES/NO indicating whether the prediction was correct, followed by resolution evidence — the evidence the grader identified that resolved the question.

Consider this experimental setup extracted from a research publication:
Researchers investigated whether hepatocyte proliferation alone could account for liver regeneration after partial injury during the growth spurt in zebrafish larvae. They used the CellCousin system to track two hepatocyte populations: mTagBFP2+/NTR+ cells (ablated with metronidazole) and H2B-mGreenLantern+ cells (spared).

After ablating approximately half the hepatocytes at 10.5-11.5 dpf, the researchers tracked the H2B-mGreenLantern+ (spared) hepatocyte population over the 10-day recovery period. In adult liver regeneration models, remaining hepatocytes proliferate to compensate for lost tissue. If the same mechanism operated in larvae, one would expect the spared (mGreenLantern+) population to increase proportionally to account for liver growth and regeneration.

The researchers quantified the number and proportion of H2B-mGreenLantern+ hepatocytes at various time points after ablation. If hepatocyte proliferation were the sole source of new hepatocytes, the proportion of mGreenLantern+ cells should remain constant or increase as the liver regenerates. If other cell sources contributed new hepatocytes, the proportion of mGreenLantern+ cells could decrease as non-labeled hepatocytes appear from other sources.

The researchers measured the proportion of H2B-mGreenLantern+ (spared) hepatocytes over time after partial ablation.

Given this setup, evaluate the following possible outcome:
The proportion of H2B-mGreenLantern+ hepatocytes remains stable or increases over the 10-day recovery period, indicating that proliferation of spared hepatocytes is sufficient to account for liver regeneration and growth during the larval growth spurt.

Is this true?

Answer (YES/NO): NO